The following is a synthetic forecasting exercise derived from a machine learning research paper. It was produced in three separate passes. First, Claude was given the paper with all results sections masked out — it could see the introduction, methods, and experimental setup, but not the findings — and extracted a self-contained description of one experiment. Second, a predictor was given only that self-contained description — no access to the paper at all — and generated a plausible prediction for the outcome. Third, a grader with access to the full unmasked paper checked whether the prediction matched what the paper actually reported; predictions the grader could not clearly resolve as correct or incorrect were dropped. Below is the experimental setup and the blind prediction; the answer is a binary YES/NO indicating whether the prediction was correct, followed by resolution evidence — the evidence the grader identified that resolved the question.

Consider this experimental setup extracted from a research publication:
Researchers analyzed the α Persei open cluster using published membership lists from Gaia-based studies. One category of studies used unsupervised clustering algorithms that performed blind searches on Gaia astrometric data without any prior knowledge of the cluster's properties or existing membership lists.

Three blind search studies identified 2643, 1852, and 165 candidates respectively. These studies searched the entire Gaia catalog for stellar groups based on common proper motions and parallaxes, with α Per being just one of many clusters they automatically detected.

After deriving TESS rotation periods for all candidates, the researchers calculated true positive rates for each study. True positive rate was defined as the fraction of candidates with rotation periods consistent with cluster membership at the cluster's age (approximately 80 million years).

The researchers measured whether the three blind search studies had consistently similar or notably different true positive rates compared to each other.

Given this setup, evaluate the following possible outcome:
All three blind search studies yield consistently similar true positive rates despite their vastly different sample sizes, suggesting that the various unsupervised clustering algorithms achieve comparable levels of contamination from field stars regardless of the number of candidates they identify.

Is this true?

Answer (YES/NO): NO